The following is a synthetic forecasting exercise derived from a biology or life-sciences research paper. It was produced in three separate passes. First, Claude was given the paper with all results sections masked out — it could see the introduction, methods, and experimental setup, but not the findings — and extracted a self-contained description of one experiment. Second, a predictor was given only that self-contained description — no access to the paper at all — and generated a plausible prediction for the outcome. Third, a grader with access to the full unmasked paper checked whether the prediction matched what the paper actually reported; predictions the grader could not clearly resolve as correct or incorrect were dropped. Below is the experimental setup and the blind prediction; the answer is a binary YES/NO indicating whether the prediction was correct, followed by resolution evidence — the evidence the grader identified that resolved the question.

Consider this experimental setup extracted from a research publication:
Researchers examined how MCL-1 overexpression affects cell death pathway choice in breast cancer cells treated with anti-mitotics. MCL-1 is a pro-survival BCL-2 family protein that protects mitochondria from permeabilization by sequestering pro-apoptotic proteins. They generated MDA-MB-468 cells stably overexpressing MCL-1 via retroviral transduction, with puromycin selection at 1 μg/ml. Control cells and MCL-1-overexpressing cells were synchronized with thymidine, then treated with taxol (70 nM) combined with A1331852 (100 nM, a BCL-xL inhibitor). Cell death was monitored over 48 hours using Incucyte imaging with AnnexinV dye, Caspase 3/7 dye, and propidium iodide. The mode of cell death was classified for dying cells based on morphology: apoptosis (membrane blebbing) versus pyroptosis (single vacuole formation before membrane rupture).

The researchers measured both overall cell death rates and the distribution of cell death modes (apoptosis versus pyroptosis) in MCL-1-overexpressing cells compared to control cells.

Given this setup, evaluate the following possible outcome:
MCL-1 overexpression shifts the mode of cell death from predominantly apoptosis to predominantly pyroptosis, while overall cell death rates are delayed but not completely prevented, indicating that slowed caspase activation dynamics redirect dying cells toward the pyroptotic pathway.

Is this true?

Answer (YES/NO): NO